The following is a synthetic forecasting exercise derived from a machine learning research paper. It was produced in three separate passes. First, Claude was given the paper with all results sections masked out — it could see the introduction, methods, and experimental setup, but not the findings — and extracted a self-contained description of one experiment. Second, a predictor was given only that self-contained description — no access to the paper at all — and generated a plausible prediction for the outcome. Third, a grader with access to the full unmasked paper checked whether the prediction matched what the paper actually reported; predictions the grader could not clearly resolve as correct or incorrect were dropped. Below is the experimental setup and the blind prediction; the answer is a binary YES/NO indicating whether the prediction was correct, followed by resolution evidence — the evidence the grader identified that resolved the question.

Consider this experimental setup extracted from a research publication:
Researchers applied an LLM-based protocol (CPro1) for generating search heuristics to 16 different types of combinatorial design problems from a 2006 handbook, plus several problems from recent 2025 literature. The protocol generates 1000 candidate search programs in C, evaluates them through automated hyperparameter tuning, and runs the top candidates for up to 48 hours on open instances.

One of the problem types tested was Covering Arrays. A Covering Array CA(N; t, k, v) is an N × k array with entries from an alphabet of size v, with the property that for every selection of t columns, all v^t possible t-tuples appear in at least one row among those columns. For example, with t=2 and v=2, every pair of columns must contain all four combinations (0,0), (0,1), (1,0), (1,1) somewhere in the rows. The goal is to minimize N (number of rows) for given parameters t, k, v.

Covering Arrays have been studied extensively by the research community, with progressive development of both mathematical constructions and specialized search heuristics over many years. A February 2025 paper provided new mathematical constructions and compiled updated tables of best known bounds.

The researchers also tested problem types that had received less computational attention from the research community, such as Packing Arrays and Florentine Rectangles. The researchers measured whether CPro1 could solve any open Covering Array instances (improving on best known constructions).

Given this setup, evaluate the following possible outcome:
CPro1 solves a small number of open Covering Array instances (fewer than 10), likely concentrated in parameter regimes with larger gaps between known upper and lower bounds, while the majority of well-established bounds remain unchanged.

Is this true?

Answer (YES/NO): NO